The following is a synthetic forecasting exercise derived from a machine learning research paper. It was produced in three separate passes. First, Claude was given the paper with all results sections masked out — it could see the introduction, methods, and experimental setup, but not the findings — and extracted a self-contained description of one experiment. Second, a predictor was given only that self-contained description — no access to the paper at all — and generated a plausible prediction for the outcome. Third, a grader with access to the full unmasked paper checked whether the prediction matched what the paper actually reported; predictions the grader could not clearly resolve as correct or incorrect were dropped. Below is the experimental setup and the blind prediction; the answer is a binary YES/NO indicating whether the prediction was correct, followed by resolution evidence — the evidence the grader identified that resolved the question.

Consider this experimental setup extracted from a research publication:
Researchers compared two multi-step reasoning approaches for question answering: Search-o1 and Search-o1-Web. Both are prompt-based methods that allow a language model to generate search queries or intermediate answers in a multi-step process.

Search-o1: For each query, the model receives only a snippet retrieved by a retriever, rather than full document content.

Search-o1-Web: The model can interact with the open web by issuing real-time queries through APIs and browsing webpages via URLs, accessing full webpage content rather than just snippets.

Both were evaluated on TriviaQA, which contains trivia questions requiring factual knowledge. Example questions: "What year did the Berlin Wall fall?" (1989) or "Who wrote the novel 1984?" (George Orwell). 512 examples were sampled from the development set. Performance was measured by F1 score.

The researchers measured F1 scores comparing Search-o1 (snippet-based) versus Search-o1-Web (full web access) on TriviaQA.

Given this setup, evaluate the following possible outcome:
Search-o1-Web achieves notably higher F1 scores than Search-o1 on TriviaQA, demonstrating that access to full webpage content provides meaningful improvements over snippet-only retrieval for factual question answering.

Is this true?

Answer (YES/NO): YES